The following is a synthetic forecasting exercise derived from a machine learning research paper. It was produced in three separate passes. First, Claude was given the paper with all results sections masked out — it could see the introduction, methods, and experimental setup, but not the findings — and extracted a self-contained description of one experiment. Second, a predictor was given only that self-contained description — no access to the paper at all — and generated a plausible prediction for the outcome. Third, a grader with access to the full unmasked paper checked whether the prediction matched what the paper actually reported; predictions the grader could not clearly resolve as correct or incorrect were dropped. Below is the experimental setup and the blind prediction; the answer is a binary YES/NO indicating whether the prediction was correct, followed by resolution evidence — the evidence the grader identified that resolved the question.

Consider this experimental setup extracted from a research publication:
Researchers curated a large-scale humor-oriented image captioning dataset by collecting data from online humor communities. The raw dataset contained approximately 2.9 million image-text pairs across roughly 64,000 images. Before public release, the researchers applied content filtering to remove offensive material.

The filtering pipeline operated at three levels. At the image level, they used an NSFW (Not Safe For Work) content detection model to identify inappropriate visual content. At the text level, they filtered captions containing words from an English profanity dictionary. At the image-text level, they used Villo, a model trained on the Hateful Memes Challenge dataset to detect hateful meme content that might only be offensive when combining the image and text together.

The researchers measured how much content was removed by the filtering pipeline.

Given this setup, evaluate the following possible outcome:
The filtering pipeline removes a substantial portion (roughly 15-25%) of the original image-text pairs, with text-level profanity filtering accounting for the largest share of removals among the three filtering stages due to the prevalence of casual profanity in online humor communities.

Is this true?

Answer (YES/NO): NO